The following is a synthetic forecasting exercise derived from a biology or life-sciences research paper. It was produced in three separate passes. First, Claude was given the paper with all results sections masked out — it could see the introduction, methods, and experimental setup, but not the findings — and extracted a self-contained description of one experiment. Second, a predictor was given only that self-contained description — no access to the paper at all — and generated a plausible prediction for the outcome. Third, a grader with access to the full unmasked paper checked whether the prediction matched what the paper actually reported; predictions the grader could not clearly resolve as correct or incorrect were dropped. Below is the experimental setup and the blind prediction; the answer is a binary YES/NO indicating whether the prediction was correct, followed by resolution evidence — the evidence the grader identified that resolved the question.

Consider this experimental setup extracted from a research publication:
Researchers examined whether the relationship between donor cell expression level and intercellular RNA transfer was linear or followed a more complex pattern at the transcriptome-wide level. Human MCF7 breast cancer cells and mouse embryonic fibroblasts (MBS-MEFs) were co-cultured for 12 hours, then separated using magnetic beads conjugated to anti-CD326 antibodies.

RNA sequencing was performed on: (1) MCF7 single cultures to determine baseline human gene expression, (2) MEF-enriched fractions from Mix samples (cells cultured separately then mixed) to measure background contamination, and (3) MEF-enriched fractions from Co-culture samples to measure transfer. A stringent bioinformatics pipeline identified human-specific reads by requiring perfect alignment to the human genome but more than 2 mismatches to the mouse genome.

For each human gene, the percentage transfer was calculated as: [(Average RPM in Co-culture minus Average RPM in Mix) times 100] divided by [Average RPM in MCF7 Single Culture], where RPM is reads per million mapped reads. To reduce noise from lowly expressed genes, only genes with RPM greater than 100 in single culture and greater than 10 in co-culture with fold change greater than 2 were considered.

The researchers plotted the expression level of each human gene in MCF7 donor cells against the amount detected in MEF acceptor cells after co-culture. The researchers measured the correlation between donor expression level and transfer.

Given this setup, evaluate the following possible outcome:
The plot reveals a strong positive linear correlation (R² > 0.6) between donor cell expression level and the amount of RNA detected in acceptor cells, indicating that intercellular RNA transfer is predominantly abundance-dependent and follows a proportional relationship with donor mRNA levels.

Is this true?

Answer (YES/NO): YES